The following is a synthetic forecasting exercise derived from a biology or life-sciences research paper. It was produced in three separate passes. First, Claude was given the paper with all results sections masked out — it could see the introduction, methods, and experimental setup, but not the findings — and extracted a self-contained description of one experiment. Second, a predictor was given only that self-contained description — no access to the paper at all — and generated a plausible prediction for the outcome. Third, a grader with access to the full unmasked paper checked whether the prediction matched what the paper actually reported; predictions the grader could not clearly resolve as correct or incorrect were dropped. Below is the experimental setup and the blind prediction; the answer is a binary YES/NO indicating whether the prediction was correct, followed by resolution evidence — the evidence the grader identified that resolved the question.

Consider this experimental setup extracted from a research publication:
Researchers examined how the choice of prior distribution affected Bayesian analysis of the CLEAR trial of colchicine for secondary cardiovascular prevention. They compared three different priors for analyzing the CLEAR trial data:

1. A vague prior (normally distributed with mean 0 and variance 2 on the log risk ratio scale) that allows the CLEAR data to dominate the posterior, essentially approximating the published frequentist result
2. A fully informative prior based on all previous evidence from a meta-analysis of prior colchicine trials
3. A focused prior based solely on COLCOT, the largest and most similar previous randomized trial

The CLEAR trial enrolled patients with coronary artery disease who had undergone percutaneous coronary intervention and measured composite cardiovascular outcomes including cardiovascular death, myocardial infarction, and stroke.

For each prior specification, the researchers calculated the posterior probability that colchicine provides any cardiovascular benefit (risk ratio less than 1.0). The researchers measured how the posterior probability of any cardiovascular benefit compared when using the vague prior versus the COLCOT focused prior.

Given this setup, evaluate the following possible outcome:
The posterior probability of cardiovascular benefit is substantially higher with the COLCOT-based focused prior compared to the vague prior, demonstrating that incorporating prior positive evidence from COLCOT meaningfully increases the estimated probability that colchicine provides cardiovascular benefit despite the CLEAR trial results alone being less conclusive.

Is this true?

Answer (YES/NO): YES